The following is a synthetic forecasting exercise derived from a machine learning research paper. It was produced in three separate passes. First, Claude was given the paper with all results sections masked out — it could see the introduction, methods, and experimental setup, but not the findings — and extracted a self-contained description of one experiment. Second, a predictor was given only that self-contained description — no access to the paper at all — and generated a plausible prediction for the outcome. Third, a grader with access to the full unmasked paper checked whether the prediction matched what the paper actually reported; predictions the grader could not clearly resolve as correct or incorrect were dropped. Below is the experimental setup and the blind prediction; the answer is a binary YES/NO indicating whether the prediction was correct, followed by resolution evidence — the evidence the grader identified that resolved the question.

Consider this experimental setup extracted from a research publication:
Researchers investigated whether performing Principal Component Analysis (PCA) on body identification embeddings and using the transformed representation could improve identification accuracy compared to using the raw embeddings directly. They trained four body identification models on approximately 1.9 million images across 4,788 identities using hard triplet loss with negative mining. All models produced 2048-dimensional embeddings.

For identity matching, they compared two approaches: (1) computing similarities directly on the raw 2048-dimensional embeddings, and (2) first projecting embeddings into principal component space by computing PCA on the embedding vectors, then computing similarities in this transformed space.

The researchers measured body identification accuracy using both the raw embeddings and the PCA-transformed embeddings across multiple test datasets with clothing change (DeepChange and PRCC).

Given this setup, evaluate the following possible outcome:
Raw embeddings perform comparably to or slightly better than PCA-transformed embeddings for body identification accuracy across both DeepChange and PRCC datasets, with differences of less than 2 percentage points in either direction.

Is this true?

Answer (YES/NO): NO